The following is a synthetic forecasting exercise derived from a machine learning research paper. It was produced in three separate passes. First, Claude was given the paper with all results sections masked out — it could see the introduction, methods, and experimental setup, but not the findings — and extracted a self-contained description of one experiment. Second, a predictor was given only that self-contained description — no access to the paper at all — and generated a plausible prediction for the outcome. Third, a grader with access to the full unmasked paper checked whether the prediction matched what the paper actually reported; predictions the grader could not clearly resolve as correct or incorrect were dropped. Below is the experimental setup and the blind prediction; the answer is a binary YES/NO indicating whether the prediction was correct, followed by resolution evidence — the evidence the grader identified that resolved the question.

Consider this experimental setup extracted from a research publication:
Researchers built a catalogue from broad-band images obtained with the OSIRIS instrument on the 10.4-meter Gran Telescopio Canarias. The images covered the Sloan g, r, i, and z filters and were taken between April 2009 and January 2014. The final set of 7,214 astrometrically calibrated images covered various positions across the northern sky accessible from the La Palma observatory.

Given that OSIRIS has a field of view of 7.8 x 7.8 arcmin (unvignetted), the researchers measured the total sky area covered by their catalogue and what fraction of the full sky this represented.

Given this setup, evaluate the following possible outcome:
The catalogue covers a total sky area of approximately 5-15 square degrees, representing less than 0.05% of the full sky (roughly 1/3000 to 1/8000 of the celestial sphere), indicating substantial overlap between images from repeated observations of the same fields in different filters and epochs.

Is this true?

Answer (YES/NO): YES